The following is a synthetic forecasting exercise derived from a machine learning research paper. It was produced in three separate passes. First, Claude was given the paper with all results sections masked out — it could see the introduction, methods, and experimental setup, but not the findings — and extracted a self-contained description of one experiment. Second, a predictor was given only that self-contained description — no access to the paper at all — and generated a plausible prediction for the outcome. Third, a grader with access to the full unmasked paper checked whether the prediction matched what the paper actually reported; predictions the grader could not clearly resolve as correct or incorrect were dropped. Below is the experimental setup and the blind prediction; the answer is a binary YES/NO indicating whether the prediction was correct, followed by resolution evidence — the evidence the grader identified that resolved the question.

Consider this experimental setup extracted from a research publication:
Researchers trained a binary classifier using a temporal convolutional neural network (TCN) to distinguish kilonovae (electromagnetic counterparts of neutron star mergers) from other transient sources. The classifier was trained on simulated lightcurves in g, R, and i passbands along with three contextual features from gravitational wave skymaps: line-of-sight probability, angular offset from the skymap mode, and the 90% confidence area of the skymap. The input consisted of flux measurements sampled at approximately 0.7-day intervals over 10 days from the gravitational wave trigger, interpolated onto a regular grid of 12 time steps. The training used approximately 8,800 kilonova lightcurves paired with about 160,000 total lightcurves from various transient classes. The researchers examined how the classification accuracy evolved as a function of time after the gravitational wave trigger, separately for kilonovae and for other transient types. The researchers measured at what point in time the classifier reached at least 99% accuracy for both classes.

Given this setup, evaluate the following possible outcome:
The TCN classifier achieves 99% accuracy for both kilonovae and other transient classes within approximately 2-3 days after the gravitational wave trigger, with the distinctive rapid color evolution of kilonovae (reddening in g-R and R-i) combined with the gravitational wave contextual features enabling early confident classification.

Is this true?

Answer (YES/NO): NO